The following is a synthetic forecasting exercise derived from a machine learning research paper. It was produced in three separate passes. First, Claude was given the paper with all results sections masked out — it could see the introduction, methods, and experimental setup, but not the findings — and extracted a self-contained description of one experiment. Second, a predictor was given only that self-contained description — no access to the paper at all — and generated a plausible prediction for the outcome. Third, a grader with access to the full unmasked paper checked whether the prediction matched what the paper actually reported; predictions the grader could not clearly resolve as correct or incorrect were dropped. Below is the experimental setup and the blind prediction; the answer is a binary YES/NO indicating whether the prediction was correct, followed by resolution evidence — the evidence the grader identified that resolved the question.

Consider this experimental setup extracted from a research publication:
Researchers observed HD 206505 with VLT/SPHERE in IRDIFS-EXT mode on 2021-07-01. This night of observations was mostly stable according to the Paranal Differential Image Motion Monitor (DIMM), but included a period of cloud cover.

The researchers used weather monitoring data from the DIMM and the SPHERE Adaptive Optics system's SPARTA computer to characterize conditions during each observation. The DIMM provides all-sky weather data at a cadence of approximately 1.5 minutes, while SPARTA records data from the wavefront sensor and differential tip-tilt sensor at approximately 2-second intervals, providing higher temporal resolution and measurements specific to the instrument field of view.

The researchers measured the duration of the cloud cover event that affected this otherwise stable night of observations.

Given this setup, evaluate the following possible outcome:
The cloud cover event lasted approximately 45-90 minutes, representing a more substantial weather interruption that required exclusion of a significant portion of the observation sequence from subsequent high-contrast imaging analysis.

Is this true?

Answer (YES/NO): NO